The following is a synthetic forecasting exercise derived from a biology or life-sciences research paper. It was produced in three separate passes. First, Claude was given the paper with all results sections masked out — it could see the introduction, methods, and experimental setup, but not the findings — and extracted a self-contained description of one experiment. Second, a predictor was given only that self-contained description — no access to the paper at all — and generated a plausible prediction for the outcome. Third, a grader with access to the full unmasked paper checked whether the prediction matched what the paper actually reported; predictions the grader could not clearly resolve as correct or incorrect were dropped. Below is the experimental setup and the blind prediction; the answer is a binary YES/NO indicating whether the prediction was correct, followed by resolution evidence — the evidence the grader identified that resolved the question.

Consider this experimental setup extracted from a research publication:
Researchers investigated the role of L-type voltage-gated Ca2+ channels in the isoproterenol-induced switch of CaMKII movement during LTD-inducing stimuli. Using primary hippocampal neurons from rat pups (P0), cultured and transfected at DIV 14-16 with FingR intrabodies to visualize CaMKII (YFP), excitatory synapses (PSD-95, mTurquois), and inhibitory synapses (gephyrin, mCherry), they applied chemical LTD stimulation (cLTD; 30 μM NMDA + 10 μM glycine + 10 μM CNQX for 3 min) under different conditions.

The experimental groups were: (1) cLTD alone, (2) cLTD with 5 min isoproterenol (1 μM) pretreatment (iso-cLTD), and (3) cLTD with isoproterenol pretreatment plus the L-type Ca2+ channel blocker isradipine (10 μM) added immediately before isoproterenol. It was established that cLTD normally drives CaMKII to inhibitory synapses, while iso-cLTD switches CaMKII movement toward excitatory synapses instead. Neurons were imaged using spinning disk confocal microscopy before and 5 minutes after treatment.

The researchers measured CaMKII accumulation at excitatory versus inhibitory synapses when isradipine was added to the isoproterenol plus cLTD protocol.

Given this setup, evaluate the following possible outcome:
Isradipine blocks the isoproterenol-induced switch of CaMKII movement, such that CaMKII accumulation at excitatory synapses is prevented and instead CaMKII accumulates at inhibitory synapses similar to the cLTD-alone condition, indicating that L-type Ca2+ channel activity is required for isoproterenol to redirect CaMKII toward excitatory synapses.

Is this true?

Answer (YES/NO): NO